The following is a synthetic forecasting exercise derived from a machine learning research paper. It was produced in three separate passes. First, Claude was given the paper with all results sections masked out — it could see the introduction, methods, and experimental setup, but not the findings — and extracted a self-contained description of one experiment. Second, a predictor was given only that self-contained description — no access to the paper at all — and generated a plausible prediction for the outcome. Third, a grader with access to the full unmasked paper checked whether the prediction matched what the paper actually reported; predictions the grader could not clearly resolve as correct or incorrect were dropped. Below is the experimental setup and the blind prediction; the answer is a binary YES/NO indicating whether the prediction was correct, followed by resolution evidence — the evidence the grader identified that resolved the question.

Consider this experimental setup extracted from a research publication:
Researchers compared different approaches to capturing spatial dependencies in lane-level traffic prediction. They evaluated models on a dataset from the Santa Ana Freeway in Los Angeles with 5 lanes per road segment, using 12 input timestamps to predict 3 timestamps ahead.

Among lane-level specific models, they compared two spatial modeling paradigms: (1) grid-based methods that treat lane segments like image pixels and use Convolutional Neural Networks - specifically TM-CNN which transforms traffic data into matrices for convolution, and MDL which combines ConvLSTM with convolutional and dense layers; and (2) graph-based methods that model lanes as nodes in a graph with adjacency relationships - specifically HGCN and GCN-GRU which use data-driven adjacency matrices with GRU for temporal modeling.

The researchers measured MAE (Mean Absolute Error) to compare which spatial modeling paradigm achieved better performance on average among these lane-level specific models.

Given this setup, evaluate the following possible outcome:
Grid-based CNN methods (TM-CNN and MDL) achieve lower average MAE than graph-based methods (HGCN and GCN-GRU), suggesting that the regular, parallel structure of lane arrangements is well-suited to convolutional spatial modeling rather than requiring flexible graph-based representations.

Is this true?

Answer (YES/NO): YES